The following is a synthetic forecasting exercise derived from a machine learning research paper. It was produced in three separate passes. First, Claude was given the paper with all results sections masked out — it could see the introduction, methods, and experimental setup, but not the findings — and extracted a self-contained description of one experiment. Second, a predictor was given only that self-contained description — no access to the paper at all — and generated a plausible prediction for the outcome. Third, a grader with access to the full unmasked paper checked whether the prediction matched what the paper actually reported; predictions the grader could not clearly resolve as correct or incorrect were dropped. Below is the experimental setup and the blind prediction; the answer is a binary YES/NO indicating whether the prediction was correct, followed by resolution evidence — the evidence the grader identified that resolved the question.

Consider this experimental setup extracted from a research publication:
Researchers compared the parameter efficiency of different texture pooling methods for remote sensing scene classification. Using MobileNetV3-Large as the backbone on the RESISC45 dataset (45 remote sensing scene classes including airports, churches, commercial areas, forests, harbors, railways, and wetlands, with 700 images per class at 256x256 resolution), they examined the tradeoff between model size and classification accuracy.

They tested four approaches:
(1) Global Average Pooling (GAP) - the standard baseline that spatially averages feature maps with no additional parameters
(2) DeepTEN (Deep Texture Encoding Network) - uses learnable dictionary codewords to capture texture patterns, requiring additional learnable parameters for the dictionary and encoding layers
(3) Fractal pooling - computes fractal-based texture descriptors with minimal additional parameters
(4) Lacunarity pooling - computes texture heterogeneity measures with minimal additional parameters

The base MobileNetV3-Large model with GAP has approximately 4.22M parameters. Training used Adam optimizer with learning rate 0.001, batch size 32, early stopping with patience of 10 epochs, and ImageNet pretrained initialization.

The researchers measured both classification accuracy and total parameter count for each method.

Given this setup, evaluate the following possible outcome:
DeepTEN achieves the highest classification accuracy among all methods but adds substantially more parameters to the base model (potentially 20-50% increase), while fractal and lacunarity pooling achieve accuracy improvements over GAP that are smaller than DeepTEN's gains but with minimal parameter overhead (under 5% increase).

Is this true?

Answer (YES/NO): NO